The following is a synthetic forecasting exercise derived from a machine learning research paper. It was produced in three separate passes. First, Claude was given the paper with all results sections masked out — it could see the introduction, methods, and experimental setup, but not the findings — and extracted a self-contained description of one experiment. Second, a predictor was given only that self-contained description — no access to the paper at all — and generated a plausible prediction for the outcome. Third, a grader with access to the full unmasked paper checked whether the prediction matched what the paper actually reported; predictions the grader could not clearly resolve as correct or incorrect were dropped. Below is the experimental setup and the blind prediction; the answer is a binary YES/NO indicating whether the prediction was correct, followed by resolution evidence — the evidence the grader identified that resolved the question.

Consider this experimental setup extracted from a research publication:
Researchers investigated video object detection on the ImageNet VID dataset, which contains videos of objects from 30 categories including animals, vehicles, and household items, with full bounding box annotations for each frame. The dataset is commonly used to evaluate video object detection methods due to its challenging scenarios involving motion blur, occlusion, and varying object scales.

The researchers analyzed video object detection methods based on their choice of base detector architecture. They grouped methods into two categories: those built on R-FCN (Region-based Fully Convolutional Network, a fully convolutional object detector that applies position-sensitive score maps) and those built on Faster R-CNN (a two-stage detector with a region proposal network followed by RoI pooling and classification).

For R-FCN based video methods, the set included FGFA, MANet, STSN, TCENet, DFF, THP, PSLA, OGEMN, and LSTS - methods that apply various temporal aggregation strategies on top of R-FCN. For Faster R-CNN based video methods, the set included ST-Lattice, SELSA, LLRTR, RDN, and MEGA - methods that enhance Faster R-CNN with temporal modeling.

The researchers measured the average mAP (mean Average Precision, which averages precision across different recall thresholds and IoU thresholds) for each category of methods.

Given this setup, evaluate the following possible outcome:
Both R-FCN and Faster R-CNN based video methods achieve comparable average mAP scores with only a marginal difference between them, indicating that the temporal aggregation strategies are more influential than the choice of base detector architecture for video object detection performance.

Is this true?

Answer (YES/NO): NO